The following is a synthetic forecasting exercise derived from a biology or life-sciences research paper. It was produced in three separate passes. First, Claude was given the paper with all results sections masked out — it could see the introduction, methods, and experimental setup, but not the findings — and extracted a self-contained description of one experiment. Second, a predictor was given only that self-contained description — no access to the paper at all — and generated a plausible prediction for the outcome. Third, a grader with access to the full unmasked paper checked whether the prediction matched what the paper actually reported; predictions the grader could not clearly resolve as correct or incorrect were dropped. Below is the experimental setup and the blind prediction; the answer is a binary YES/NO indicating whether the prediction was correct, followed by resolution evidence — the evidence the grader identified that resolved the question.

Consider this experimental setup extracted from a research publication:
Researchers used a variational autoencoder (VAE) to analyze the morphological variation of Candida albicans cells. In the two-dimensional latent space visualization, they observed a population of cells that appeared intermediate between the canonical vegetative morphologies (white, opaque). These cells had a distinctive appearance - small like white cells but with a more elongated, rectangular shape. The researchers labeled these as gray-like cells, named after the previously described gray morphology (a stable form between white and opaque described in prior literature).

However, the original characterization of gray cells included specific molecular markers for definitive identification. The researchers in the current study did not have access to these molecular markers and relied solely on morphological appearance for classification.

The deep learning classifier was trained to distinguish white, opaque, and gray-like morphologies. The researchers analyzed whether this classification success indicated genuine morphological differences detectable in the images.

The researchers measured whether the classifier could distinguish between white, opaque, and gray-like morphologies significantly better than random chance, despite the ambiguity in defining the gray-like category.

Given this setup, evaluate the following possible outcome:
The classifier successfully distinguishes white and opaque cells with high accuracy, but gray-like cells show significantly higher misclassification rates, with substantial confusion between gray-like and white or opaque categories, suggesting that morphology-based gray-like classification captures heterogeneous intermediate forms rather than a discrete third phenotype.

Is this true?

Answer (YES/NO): NO